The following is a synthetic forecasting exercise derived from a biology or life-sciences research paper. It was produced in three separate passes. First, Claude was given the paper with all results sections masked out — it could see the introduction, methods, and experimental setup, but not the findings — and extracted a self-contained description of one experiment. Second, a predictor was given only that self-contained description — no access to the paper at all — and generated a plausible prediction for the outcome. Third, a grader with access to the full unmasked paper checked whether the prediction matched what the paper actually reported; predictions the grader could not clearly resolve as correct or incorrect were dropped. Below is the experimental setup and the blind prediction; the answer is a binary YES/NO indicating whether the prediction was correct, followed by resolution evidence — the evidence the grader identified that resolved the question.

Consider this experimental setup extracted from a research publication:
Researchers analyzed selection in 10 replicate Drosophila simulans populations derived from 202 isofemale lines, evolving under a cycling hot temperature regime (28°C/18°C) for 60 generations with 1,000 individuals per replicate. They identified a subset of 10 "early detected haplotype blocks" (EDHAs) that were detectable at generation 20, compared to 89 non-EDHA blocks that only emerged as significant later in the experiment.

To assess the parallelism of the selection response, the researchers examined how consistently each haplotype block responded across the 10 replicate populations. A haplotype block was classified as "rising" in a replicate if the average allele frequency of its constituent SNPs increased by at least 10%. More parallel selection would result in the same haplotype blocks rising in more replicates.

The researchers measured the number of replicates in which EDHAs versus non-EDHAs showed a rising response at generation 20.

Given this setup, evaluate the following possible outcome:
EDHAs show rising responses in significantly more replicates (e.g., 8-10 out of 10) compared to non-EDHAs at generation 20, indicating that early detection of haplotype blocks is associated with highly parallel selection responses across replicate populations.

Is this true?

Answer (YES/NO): YES